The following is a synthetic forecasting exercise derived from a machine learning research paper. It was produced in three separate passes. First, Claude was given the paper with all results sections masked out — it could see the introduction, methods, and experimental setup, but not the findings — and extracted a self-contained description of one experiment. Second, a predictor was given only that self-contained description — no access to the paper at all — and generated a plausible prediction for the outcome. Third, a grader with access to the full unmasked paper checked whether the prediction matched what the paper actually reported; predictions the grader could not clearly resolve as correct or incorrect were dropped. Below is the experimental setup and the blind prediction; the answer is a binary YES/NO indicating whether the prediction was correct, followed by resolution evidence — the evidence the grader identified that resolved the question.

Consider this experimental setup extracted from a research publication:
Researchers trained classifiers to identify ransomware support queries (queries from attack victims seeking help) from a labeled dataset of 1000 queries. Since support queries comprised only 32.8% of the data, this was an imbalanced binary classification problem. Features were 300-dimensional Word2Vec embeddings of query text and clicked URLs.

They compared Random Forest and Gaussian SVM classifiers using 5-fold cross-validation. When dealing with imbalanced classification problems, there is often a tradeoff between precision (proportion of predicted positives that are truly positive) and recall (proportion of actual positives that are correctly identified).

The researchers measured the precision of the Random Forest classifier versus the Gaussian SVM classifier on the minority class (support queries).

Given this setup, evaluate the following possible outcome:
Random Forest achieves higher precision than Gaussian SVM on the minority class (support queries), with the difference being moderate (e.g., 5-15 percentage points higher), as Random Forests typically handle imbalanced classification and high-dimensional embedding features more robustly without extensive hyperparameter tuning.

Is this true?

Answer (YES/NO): NO